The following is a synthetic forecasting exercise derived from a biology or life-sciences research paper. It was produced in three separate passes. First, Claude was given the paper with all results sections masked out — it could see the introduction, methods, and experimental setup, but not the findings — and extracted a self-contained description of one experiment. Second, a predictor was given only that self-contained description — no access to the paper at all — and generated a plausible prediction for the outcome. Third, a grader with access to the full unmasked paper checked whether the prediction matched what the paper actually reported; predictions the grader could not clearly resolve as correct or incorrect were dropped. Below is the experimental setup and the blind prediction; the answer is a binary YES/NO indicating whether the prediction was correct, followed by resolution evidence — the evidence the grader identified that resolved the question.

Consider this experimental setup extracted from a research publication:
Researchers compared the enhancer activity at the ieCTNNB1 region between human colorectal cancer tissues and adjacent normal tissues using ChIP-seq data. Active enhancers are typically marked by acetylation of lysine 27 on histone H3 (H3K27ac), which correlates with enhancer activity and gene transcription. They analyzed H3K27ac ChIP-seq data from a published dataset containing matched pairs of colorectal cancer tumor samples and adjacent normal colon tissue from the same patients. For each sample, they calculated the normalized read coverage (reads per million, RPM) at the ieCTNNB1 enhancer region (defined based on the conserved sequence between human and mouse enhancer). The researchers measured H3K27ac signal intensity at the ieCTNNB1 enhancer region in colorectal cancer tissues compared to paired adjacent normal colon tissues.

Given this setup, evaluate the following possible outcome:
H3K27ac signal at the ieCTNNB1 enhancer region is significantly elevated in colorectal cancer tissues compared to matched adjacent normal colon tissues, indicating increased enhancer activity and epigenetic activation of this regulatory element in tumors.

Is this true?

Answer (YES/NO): YES